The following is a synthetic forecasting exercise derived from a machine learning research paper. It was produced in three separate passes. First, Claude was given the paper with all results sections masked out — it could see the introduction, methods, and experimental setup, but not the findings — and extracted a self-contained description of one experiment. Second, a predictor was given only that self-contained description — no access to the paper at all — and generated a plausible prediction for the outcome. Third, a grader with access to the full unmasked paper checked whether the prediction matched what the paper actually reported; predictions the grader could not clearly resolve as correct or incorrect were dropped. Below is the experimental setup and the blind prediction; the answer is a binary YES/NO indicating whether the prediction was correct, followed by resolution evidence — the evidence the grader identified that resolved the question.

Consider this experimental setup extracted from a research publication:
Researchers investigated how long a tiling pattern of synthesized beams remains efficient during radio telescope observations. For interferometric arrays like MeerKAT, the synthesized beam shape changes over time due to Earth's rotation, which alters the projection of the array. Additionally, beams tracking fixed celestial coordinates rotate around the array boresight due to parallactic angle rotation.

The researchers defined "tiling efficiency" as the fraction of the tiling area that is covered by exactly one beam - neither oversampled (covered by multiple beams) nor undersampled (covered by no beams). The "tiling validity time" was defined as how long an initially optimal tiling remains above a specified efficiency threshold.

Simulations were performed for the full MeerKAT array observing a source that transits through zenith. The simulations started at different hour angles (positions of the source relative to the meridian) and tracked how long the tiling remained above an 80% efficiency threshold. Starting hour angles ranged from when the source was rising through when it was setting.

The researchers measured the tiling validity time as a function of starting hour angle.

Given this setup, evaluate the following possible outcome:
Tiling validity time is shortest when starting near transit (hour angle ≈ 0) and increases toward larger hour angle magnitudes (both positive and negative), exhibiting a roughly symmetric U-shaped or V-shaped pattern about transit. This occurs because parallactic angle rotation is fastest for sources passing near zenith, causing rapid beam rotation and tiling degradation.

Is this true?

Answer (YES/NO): NO